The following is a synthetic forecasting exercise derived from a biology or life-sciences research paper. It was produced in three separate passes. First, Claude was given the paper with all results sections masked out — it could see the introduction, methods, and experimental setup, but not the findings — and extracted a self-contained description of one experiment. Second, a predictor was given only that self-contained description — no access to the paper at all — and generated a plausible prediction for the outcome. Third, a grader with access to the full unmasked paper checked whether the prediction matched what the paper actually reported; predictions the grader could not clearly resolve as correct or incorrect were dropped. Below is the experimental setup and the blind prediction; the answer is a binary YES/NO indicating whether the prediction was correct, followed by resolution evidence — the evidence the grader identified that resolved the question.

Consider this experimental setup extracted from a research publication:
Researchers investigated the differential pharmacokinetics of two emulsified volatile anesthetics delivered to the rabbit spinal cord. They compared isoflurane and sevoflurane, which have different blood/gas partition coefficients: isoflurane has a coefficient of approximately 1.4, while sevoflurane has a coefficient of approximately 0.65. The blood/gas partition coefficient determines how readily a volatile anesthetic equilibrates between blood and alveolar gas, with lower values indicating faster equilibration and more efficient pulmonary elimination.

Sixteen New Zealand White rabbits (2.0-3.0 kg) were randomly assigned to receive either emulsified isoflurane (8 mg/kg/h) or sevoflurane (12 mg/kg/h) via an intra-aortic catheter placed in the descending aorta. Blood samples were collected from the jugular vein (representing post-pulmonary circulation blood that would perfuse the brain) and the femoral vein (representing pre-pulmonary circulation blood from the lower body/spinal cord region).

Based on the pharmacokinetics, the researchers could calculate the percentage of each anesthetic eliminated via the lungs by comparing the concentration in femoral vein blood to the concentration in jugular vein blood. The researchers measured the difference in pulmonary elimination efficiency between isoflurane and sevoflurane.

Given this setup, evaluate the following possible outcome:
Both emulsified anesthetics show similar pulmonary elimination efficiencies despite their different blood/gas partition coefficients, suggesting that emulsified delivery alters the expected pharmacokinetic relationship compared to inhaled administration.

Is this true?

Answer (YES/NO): NO